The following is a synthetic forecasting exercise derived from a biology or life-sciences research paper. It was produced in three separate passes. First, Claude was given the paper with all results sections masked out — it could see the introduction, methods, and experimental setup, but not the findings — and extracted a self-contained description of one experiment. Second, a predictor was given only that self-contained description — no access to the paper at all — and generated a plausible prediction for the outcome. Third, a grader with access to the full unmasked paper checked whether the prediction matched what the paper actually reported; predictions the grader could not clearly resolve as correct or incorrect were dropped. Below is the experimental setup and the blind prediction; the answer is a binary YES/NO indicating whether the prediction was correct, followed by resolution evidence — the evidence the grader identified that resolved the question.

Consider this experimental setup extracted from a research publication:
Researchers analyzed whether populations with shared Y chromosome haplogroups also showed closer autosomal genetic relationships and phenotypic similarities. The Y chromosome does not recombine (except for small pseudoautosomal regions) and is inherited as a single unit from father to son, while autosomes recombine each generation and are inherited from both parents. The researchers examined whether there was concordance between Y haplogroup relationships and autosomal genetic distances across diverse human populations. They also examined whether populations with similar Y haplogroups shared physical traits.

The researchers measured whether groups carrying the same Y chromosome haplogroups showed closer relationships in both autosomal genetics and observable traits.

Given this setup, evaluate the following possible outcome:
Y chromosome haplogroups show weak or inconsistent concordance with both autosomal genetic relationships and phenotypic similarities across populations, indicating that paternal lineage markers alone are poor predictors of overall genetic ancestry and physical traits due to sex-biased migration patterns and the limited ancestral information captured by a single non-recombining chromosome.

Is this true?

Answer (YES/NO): NO